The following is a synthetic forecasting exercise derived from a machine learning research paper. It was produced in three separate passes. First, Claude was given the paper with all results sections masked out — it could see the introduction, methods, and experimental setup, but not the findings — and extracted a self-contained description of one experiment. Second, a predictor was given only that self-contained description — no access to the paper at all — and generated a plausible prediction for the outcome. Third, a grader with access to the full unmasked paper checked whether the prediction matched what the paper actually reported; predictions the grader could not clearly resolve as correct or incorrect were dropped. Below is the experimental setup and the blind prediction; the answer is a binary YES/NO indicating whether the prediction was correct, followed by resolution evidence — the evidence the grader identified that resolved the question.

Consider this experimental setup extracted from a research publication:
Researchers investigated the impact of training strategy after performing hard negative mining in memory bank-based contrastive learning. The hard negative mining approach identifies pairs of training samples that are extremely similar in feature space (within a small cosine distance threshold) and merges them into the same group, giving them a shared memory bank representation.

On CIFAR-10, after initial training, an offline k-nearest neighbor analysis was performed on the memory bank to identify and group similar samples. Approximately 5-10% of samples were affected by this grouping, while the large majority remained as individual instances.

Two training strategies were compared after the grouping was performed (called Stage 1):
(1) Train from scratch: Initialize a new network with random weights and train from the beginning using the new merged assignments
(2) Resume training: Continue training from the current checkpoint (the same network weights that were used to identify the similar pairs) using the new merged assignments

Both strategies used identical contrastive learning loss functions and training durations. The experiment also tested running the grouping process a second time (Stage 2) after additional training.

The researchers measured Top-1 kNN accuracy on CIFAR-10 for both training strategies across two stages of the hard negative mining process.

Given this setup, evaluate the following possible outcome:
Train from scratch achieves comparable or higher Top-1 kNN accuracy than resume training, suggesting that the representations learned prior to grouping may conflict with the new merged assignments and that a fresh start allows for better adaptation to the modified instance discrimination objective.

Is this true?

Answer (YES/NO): NO